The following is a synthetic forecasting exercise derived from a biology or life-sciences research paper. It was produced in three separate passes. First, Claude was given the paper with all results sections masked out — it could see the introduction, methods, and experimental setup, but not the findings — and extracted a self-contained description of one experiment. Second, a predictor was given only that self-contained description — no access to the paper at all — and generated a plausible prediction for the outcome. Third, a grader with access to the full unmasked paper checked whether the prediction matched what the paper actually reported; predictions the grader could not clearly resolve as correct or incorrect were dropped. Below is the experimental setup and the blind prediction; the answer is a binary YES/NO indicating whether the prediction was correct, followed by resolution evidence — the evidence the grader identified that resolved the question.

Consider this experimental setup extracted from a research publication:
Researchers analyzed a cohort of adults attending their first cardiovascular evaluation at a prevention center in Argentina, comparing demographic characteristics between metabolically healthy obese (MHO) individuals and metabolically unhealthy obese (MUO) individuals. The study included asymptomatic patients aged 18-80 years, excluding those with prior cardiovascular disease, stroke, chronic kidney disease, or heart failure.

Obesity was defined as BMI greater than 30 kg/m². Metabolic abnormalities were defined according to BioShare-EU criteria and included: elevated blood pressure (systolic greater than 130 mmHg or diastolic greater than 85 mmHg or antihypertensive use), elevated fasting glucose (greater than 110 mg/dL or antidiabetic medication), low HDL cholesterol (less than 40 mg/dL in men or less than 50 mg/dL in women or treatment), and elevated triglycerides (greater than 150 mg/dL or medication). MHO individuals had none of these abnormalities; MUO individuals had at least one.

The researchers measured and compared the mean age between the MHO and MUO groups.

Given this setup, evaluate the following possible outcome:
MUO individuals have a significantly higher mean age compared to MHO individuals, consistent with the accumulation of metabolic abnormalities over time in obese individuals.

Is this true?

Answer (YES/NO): YES